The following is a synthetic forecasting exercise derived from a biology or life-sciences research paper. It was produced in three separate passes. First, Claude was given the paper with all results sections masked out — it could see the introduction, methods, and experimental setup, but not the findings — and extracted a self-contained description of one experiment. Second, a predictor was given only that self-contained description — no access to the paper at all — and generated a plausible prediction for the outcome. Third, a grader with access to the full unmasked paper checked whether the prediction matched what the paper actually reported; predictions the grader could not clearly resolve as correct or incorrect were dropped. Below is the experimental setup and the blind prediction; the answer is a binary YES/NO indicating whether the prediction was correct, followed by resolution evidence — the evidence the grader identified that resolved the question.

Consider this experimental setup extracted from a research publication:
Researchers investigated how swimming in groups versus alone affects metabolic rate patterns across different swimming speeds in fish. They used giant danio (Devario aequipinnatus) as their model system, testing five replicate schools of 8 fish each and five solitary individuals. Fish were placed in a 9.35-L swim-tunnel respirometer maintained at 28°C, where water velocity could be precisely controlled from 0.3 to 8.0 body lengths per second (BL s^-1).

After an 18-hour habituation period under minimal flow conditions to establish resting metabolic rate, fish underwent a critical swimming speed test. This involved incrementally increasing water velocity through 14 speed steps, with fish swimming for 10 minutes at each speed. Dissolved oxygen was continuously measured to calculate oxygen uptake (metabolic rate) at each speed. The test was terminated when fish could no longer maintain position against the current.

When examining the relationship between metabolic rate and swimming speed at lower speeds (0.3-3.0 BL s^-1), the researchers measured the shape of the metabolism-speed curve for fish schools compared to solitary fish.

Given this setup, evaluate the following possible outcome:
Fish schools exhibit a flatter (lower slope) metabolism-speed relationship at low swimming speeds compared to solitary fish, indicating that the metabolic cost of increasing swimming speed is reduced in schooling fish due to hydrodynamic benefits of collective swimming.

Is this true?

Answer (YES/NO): NO